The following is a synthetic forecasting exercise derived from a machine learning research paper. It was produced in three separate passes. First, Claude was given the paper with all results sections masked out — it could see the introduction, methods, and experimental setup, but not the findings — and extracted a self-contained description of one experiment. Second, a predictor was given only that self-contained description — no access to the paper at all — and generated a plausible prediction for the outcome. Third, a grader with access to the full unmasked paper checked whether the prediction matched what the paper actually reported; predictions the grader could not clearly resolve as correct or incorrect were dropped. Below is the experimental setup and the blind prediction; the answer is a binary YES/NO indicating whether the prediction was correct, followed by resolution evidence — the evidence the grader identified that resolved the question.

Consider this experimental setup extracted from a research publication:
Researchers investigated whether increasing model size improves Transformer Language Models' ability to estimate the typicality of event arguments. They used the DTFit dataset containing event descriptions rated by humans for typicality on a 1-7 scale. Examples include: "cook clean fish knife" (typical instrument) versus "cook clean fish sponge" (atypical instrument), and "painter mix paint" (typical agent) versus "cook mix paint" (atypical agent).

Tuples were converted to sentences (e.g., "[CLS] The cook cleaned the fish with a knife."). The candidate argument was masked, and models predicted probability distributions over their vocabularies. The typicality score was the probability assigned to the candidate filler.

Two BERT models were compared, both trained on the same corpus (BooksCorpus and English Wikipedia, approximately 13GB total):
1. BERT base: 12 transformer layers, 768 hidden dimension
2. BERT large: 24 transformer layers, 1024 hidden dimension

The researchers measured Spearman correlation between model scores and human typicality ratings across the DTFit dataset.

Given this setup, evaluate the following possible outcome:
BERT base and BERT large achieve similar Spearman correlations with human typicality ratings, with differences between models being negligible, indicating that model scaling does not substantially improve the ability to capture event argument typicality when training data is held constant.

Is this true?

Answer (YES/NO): NO